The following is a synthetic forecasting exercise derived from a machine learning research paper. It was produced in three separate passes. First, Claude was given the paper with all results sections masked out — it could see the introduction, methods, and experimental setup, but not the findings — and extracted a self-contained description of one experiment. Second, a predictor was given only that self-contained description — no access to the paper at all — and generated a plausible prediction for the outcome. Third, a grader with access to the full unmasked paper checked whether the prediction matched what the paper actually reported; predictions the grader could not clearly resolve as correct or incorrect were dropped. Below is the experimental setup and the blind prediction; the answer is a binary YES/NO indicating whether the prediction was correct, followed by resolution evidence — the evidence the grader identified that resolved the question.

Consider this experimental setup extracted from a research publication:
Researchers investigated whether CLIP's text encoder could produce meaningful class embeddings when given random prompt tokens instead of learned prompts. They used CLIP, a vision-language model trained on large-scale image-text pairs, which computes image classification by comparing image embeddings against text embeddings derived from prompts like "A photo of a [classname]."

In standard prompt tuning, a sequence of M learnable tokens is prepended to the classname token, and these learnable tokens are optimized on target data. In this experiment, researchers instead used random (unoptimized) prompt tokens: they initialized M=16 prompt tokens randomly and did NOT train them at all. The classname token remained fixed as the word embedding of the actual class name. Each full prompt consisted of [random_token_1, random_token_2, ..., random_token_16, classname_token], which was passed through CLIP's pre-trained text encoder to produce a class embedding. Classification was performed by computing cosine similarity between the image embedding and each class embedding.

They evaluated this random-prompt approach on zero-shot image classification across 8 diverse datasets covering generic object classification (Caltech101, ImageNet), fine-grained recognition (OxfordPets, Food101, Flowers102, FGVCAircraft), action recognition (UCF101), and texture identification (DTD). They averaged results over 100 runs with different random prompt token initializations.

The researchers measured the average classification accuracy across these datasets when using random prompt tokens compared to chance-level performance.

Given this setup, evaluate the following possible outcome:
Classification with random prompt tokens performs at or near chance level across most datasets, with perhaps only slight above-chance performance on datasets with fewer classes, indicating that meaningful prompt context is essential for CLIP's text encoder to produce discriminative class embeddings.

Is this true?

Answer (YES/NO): NO